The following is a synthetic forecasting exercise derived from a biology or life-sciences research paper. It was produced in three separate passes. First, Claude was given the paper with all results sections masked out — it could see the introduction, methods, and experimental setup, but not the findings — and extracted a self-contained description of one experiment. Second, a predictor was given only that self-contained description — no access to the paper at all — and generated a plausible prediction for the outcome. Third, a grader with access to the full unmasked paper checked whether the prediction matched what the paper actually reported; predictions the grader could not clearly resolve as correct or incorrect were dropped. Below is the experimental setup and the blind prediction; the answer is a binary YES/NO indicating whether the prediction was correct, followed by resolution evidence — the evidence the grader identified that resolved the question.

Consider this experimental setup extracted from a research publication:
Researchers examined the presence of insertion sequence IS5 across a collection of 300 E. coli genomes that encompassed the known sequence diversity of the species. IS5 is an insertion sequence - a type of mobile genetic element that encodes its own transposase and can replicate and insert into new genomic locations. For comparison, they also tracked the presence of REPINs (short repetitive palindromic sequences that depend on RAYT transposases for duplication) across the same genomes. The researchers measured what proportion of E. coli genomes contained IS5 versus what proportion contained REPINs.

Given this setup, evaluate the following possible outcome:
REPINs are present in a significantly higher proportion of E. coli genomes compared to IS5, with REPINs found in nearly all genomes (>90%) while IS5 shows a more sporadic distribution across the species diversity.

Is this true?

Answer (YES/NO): YES